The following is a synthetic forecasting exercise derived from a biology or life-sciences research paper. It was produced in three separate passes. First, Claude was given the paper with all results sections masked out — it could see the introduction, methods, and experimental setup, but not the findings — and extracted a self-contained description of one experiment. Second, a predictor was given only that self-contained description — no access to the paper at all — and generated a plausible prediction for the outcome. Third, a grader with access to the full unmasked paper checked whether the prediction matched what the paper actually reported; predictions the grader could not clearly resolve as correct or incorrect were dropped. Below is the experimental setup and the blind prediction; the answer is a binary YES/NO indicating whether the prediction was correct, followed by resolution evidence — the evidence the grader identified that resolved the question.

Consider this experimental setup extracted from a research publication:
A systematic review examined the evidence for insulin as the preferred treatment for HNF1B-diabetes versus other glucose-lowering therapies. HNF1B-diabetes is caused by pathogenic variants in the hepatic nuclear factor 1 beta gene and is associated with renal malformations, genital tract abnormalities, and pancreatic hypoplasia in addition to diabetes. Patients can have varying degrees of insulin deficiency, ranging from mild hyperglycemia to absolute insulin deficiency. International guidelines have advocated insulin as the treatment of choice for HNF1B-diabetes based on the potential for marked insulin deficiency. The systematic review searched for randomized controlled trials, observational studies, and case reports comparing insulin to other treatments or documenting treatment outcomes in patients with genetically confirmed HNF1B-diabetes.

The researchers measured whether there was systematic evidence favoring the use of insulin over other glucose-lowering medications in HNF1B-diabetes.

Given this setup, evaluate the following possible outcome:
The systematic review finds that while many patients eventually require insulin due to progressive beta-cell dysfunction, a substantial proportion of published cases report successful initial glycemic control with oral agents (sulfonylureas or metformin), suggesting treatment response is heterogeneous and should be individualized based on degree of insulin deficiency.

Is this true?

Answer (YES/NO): NO